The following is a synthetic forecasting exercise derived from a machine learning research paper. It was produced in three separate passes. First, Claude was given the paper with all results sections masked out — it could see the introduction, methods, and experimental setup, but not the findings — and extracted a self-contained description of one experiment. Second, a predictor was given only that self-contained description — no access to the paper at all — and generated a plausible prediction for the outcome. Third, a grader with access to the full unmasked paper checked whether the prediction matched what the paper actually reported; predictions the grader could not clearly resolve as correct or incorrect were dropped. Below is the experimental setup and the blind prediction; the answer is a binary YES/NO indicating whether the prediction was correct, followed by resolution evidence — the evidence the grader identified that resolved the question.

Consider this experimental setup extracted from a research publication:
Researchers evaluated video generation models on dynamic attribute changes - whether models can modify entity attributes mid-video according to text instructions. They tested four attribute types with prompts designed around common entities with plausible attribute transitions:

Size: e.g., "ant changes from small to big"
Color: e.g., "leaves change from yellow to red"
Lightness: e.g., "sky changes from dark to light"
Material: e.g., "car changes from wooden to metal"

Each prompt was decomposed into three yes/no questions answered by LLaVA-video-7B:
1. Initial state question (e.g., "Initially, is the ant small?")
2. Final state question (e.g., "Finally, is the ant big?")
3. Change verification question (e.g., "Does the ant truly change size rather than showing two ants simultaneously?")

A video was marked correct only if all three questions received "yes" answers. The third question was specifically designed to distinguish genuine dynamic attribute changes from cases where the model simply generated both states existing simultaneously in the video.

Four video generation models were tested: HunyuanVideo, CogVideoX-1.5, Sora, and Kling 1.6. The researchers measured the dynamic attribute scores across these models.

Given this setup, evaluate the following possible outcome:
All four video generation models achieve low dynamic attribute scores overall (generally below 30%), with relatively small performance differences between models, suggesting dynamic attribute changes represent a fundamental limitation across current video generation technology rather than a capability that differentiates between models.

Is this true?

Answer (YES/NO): NO